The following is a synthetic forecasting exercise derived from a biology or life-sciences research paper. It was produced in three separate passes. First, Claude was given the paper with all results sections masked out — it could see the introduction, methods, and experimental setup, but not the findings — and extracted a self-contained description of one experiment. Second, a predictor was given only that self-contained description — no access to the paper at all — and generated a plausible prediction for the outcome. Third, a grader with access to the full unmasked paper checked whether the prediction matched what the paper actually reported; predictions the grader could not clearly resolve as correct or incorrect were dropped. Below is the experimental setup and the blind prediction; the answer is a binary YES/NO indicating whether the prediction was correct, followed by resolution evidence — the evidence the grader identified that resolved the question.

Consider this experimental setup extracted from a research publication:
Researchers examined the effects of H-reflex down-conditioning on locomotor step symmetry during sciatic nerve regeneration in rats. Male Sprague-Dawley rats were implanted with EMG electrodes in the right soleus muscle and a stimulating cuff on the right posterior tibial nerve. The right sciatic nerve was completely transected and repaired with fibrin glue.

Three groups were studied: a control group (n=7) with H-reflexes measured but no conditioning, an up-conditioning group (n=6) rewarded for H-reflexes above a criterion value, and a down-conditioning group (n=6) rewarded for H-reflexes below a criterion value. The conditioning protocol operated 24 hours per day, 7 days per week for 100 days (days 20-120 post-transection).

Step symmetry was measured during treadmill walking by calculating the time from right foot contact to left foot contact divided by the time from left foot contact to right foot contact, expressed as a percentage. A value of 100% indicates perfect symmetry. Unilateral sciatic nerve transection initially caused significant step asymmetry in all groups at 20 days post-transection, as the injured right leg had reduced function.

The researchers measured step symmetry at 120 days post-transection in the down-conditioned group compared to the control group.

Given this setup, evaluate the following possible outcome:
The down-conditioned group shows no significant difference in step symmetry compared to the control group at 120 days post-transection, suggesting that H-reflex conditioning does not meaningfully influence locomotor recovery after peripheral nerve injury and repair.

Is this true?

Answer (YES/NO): NO